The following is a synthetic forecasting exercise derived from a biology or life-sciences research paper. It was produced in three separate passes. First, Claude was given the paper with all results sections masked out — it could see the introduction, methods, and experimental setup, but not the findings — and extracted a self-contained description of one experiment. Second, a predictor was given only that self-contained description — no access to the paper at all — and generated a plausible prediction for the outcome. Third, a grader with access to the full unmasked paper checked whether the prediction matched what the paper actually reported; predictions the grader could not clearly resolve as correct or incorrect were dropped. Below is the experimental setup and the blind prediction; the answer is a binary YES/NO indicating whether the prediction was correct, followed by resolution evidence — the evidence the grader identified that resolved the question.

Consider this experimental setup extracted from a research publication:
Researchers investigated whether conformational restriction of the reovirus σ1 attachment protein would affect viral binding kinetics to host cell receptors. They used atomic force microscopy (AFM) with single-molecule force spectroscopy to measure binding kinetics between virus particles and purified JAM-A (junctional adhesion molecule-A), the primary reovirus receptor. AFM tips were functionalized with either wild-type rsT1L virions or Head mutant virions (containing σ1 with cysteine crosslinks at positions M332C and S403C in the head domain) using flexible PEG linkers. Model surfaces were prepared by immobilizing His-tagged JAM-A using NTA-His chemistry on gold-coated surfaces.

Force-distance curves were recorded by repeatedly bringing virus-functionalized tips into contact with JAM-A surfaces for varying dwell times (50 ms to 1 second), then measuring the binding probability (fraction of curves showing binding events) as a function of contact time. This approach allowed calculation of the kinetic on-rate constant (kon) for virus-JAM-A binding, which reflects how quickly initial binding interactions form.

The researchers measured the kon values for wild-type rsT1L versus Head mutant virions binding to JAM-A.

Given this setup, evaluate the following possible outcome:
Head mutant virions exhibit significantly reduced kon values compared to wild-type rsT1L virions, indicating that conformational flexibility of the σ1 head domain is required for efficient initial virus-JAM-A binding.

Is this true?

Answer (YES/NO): NO